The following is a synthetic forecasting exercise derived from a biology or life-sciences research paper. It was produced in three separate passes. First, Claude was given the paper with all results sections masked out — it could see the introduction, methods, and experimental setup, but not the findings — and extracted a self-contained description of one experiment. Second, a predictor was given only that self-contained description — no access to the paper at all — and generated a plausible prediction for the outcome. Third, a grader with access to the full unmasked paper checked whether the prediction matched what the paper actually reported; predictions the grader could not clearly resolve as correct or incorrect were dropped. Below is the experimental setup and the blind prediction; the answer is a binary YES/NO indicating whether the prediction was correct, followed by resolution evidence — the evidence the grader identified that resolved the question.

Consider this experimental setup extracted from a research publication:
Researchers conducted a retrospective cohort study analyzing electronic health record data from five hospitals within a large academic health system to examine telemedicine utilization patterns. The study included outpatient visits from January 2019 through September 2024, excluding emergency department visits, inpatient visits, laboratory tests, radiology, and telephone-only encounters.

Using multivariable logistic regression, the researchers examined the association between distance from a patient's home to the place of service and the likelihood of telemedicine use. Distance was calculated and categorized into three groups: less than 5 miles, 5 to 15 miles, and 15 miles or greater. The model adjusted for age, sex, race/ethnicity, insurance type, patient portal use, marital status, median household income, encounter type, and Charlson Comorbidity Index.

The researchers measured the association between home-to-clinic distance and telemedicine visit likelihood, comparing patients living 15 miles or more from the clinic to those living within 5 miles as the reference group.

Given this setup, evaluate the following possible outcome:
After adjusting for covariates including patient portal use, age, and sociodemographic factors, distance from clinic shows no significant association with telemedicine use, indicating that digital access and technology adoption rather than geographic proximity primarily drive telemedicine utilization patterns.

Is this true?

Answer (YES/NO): NO